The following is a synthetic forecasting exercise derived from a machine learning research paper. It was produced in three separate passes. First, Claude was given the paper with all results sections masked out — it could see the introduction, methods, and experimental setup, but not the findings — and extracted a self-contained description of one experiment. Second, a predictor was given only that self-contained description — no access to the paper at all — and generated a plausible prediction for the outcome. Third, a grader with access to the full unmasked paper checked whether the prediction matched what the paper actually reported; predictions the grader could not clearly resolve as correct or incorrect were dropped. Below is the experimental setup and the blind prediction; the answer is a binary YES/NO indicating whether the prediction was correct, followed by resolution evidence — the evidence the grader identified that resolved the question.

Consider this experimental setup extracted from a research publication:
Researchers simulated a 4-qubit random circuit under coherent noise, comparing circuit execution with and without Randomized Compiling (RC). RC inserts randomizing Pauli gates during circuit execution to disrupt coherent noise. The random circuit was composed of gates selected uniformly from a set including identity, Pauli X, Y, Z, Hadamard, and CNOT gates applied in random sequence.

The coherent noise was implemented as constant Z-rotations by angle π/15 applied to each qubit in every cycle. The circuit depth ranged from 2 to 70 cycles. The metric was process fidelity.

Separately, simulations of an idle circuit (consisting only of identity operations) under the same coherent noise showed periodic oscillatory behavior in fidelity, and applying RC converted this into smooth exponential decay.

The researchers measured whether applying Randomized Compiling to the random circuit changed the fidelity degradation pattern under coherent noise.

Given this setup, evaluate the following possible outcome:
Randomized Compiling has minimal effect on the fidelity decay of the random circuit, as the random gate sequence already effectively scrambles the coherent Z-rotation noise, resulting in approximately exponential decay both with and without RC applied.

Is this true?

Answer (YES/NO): YES